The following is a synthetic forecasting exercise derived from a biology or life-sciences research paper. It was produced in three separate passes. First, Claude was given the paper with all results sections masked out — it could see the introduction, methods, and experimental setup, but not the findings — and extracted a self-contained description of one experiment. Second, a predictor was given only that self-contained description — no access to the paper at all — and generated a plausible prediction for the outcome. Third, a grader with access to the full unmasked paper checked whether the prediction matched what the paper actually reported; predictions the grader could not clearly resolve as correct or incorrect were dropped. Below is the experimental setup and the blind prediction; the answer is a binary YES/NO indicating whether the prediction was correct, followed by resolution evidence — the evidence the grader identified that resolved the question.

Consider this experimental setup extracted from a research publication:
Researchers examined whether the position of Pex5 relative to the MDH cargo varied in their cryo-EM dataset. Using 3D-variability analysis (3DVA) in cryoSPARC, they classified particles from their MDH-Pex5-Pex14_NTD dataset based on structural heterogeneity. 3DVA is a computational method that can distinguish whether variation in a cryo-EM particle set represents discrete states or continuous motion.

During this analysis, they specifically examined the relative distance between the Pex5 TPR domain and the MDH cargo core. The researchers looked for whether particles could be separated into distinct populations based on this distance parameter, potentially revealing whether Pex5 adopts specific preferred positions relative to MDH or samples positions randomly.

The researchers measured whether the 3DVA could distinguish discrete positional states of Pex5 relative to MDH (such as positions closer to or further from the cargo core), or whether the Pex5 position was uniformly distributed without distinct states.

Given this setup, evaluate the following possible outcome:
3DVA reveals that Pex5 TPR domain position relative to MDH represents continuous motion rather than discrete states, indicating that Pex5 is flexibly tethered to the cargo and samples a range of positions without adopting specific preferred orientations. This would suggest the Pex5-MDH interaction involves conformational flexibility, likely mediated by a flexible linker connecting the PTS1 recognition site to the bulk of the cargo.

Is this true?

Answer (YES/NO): YES